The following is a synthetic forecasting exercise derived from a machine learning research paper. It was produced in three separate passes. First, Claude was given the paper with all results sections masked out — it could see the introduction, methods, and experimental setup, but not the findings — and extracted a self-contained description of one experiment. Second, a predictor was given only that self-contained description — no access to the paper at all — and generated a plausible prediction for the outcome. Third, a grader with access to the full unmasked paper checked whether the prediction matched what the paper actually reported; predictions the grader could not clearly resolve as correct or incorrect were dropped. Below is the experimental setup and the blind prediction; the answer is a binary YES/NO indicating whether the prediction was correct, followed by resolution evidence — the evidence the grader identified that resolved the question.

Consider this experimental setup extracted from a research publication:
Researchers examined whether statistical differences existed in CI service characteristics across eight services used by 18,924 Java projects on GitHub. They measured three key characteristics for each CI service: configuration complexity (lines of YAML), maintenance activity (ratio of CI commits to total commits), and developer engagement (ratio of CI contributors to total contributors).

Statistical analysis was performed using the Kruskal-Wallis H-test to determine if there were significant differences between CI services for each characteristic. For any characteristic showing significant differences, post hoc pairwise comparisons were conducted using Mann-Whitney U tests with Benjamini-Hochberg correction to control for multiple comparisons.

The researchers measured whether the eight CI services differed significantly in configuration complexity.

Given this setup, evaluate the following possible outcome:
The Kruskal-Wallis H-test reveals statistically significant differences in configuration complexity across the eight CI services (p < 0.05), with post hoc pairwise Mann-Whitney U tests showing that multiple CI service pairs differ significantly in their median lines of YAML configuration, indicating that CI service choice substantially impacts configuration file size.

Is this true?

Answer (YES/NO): YES